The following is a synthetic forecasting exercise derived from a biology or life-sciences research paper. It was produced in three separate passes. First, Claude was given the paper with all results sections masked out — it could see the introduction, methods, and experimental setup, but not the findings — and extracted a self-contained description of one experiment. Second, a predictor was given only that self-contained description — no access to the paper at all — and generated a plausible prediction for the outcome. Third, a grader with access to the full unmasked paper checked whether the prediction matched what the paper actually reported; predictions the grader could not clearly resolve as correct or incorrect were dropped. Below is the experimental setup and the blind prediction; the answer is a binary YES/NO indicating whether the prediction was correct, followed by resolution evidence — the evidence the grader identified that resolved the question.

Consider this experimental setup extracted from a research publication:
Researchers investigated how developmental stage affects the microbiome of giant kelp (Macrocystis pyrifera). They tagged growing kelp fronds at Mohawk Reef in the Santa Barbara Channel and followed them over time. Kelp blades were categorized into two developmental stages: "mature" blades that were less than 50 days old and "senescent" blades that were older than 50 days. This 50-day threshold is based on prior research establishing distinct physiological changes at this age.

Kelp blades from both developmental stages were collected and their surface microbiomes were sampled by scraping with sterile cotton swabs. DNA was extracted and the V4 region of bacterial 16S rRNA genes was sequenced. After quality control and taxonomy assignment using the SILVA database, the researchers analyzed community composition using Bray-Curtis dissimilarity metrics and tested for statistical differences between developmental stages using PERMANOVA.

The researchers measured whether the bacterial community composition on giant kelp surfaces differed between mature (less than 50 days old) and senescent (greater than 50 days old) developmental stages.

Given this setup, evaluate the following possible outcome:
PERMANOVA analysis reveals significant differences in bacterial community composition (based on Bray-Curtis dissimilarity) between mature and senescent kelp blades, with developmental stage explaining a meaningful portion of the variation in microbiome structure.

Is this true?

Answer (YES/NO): YES